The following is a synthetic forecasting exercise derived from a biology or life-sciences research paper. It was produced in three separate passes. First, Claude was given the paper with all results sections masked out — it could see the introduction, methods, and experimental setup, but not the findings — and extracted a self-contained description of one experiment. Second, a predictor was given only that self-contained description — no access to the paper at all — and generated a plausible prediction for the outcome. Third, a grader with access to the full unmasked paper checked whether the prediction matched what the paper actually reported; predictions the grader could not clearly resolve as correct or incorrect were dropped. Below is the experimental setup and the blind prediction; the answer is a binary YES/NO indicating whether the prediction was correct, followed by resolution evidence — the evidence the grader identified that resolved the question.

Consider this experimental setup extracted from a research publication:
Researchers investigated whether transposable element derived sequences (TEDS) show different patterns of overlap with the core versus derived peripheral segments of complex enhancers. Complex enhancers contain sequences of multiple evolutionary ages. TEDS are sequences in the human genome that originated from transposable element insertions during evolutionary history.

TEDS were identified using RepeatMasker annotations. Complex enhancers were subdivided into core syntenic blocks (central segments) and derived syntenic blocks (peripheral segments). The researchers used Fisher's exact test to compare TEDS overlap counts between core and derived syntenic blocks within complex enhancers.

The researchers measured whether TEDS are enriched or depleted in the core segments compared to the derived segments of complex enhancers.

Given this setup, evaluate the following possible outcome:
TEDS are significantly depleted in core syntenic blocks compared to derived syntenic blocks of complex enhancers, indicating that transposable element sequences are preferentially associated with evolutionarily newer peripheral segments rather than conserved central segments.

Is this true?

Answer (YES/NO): YES